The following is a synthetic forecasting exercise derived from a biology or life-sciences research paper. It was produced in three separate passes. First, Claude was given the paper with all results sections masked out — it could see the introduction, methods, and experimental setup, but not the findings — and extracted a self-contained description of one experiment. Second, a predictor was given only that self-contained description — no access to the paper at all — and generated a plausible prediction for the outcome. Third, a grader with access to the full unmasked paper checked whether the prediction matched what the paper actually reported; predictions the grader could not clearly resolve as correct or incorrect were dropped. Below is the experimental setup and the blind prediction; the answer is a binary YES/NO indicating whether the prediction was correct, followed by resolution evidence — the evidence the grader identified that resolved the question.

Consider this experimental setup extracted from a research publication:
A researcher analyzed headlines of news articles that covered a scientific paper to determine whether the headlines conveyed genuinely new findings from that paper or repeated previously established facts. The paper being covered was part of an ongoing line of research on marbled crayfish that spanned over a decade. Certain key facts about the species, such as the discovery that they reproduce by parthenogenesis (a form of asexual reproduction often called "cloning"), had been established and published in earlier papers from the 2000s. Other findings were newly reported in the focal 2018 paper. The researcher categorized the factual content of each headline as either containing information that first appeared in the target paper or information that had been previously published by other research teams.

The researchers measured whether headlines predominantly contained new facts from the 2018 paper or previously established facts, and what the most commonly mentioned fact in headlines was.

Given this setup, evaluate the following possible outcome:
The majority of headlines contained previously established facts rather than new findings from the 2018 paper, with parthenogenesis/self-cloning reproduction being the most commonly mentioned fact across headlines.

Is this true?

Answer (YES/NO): YES